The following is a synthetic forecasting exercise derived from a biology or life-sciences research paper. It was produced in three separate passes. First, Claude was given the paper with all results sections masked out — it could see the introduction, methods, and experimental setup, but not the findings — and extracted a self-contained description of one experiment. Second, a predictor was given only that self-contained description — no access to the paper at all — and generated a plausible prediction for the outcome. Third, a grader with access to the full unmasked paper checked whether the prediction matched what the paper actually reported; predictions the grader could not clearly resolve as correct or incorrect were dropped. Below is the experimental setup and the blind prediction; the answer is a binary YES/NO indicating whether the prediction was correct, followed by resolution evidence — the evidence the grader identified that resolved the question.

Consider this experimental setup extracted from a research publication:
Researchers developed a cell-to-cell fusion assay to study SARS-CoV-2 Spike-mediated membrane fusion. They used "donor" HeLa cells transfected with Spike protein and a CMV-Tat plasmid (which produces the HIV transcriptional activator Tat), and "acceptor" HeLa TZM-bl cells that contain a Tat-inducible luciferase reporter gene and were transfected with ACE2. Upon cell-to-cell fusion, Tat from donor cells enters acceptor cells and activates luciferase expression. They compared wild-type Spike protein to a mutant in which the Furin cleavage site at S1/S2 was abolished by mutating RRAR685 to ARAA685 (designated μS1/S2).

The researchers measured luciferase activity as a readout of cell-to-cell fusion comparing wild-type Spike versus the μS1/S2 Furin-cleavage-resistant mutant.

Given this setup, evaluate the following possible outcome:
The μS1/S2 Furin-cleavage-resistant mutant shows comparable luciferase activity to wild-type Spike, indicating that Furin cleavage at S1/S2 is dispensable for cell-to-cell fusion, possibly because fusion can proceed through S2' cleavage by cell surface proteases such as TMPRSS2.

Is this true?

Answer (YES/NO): NO